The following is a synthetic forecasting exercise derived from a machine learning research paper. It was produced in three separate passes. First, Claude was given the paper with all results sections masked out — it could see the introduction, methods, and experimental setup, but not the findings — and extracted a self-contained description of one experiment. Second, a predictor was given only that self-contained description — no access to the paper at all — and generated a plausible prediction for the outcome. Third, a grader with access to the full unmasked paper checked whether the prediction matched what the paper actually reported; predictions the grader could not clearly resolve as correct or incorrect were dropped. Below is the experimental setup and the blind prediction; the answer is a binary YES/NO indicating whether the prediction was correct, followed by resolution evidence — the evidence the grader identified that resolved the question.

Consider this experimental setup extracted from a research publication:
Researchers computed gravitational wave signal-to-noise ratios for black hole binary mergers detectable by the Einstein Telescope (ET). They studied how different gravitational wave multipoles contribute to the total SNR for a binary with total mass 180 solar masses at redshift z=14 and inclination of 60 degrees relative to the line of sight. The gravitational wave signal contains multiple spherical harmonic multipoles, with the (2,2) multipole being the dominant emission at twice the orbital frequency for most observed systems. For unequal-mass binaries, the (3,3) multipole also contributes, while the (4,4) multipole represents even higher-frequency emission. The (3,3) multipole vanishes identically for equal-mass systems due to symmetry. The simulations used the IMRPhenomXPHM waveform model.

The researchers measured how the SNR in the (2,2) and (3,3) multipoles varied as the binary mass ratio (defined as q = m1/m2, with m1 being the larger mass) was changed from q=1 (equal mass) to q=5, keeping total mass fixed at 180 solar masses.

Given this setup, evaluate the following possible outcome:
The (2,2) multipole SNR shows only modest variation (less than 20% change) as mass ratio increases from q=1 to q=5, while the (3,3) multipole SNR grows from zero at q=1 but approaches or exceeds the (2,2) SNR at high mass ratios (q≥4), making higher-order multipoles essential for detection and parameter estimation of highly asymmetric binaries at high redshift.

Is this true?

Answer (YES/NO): NO